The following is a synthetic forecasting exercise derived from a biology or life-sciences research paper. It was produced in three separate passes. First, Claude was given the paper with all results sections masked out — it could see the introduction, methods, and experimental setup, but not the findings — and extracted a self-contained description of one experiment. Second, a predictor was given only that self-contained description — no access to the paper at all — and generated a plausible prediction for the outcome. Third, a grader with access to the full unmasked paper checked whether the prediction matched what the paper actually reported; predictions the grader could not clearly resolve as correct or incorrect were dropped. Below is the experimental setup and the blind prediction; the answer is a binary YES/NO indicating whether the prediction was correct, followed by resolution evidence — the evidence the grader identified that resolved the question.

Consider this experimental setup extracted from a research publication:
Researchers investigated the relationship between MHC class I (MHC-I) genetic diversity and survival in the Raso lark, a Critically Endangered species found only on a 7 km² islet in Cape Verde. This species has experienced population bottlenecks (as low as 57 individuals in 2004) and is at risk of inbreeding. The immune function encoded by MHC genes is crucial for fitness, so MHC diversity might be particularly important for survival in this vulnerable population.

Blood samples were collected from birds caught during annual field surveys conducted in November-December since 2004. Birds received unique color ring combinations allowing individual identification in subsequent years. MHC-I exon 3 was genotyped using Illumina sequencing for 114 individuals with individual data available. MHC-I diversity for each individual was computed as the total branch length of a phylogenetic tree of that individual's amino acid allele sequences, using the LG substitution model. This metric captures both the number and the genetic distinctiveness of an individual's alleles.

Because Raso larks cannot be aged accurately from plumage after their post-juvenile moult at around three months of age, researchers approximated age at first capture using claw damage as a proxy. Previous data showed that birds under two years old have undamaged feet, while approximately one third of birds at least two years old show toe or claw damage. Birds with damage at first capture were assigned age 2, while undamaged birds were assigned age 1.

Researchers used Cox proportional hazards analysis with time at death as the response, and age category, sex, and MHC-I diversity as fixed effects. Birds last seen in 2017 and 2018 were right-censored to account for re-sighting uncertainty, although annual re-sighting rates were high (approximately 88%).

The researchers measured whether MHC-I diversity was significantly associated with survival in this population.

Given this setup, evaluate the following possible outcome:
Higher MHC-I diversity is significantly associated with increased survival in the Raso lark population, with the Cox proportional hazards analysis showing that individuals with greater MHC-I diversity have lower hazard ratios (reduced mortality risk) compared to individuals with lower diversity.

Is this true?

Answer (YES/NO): NO